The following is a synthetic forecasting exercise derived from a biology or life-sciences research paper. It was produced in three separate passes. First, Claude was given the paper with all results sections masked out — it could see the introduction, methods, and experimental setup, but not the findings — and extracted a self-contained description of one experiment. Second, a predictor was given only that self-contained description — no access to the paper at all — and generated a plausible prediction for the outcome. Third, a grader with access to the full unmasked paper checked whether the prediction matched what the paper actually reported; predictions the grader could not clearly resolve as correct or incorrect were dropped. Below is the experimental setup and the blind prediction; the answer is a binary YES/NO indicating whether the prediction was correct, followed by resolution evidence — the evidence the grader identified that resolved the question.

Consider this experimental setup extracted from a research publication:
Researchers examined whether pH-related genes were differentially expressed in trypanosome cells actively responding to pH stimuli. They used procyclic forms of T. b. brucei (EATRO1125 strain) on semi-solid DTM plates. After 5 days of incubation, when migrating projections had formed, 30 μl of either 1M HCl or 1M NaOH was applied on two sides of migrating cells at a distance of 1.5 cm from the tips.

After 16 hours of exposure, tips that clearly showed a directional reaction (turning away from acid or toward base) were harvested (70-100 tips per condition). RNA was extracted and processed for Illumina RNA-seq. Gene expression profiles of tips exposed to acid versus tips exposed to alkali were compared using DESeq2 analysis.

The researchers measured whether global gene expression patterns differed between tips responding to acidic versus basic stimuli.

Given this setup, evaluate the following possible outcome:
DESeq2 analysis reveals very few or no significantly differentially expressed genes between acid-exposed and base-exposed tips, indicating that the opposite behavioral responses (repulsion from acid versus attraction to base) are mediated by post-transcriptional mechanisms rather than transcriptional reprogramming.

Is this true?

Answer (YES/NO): YES